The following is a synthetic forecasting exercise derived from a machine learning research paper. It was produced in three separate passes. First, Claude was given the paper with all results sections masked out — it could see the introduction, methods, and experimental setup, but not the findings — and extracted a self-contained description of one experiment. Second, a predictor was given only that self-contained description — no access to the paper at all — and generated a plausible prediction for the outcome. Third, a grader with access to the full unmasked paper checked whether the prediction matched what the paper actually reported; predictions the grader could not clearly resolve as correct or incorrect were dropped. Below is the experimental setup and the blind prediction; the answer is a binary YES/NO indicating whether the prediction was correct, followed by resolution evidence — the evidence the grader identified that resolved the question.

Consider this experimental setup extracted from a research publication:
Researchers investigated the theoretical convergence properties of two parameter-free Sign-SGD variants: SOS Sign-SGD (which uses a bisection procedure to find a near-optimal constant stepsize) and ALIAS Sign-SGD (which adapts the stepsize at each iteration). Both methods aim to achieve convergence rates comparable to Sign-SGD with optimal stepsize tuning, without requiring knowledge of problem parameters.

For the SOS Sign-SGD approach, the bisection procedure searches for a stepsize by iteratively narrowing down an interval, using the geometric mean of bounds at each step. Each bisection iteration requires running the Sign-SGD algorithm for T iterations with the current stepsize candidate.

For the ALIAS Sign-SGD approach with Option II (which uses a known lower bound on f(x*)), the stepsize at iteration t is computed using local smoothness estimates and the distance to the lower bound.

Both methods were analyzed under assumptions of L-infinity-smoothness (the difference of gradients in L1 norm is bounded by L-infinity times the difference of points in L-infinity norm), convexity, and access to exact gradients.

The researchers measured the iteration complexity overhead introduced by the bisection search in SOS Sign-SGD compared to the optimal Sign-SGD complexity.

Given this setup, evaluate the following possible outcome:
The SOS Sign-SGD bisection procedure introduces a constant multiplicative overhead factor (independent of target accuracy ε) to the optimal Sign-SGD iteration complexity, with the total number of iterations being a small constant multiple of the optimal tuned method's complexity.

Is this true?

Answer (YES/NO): NO